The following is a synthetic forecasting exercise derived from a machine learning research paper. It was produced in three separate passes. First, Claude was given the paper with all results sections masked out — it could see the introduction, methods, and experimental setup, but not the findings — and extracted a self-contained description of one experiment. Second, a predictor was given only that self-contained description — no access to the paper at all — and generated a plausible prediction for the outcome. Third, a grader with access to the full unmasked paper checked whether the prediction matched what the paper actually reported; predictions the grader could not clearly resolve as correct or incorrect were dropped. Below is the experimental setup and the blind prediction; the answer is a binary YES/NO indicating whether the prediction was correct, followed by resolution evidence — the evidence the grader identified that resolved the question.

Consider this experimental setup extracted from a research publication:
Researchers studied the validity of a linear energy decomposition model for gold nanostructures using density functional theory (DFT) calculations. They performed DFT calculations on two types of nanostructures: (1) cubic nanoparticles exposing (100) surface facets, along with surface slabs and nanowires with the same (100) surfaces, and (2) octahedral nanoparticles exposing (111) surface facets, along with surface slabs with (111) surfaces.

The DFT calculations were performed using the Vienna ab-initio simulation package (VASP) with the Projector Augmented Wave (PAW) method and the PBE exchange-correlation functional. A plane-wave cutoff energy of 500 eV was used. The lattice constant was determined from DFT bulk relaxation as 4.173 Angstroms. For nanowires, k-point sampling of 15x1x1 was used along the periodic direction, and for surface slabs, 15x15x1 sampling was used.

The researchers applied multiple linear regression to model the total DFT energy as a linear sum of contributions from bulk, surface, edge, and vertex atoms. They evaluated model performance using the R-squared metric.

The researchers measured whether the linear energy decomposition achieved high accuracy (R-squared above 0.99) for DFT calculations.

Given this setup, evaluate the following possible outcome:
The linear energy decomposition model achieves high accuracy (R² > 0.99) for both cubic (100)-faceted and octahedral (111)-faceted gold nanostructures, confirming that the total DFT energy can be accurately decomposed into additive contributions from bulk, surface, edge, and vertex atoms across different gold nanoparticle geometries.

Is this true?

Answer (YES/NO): YES